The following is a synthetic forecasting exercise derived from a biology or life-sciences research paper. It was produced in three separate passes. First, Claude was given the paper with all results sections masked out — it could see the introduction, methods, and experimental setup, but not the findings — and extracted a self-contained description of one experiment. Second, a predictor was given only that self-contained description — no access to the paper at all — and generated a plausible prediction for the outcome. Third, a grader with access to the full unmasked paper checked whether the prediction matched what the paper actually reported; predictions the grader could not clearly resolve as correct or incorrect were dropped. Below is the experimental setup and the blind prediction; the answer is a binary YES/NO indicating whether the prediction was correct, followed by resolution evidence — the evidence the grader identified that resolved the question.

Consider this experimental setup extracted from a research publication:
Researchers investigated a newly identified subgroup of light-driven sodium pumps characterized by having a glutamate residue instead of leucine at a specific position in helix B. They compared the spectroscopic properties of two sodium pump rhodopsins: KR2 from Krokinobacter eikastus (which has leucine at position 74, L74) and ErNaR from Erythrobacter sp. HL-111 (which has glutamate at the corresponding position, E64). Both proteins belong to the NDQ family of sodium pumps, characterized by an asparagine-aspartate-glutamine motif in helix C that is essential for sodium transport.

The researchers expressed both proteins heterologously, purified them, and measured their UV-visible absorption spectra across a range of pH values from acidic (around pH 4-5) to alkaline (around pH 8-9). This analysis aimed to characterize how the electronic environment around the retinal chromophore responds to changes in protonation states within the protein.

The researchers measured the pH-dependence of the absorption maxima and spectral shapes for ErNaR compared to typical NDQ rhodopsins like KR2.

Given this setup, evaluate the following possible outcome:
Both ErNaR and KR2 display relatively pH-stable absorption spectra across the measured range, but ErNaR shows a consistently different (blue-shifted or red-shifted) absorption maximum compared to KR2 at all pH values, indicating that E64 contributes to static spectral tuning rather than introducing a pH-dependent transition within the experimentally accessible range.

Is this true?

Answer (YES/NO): NO